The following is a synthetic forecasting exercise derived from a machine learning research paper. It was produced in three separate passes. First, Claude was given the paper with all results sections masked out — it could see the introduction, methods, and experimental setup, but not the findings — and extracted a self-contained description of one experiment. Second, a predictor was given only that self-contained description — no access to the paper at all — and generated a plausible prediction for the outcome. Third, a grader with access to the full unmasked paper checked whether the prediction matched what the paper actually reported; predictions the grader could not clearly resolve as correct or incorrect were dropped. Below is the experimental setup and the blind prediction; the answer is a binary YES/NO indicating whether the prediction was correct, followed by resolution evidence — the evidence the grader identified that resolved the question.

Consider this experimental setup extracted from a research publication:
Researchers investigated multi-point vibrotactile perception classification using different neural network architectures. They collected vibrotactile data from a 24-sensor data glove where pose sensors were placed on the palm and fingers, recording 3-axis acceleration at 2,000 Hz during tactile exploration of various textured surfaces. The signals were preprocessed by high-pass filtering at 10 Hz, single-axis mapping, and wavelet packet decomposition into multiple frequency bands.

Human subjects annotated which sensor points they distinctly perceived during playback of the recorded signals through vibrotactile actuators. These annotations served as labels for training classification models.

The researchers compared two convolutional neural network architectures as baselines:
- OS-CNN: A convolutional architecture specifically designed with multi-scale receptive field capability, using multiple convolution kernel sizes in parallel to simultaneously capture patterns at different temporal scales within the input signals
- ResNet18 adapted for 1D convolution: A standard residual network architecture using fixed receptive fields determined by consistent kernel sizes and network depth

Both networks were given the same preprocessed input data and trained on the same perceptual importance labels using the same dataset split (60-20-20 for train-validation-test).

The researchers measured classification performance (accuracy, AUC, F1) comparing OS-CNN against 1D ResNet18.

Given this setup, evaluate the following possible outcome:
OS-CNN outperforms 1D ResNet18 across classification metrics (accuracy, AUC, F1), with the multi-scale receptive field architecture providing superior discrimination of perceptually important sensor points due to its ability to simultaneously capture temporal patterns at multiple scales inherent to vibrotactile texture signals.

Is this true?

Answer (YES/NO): YES